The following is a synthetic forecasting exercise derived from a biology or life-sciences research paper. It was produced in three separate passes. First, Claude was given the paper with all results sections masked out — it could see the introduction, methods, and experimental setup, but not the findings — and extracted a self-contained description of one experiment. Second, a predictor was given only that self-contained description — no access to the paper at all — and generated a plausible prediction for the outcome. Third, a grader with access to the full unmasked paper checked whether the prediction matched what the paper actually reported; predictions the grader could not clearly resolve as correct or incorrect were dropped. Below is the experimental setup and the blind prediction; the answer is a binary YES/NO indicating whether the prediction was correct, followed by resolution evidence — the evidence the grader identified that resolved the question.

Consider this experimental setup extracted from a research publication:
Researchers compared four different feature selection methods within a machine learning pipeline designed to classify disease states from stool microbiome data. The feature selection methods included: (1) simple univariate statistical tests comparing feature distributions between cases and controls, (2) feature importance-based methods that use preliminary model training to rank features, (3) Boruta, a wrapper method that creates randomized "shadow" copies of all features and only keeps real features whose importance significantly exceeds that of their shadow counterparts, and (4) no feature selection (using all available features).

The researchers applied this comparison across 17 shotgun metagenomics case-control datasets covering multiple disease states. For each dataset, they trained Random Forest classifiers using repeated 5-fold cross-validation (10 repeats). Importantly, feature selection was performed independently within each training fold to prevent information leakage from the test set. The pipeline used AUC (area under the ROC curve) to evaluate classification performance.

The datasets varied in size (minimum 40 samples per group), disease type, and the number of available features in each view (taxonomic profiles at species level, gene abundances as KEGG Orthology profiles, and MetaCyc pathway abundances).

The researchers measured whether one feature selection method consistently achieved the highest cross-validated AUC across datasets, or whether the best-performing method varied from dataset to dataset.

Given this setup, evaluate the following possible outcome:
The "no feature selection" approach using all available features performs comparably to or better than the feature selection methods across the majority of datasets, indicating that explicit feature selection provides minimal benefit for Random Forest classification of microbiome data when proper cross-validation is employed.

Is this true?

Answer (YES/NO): NO